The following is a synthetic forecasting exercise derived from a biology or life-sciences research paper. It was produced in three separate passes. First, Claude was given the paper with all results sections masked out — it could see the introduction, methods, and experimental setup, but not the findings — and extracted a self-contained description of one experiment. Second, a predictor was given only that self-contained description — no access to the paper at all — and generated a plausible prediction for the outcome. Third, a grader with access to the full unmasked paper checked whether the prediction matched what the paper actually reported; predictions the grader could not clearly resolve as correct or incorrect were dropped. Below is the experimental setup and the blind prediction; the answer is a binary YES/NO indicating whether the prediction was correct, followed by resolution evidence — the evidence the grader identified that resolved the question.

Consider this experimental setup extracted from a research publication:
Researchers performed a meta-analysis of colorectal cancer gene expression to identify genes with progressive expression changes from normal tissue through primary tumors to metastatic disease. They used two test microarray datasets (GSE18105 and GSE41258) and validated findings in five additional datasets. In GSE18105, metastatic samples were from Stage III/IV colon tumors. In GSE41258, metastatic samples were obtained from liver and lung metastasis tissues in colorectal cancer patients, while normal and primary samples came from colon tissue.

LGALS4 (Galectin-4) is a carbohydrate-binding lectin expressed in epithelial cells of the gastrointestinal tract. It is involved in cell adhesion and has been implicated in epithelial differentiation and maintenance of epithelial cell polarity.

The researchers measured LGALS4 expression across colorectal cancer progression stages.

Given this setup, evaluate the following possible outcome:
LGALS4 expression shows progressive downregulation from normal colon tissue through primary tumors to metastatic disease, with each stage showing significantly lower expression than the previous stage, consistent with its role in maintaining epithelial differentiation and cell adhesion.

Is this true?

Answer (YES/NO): NO